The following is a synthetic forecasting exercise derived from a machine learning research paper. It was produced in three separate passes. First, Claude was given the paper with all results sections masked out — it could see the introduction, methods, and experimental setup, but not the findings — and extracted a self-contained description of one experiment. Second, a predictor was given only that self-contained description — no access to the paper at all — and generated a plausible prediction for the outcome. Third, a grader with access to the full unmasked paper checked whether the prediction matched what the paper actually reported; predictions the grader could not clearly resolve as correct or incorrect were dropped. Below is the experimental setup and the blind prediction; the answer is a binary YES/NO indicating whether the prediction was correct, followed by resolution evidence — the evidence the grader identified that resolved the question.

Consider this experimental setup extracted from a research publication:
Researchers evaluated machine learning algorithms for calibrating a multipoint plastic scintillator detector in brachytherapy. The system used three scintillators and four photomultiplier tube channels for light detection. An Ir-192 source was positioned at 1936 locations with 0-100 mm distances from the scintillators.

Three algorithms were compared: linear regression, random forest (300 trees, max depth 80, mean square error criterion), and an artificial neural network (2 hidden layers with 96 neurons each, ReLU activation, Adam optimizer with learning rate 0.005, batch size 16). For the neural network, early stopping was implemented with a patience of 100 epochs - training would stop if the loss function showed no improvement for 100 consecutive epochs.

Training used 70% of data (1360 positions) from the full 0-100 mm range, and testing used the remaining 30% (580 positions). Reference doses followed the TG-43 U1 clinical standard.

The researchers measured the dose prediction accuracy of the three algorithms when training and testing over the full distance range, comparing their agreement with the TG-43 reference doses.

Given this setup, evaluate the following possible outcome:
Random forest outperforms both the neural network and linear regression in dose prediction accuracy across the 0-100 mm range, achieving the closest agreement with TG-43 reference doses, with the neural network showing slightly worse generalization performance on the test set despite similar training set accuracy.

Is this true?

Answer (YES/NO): NO